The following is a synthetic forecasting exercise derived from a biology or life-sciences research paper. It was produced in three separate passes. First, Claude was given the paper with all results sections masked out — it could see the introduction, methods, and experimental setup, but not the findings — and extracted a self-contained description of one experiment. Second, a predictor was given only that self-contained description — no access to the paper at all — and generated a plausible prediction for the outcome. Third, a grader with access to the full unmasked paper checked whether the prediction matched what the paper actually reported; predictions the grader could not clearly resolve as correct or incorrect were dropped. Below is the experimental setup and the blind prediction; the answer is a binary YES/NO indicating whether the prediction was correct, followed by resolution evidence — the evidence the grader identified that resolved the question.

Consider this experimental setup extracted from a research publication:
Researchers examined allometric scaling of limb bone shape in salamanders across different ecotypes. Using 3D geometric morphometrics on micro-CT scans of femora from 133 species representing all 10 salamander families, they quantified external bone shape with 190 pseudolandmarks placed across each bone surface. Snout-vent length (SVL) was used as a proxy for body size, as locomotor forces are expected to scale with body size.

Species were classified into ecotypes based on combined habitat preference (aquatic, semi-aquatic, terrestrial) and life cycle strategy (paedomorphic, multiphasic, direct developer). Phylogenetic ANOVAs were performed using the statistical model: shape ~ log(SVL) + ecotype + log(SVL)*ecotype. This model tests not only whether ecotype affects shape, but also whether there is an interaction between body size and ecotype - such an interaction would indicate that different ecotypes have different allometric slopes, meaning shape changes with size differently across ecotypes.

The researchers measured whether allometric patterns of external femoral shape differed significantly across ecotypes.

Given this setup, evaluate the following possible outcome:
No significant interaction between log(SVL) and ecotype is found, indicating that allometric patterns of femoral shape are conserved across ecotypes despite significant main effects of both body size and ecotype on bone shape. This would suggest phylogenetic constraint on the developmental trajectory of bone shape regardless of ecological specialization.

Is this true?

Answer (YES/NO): NO